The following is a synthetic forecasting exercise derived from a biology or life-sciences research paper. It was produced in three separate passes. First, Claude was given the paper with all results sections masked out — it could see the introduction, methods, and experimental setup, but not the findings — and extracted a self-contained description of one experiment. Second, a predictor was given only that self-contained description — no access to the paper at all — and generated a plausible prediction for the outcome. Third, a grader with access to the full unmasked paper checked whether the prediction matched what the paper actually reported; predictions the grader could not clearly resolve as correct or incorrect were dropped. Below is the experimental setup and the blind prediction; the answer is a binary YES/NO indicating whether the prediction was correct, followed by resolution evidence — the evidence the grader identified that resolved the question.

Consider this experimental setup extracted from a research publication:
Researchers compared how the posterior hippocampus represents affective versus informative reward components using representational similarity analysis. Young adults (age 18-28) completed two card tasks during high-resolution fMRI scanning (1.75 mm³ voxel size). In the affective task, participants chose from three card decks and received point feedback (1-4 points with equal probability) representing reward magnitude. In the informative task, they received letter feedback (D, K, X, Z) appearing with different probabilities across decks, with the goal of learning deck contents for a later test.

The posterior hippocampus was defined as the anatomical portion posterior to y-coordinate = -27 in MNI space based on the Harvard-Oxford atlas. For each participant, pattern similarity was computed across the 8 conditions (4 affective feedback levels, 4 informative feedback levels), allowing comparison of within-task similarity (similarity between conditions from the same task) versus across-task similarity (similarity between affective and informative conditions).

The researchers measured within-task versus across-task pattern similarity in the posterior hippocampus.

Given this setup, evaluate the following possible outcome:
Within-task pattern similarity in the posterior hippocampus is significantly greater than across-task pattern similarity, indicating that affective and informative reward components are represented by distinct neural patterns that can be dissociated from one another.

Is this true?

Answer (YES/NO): YES